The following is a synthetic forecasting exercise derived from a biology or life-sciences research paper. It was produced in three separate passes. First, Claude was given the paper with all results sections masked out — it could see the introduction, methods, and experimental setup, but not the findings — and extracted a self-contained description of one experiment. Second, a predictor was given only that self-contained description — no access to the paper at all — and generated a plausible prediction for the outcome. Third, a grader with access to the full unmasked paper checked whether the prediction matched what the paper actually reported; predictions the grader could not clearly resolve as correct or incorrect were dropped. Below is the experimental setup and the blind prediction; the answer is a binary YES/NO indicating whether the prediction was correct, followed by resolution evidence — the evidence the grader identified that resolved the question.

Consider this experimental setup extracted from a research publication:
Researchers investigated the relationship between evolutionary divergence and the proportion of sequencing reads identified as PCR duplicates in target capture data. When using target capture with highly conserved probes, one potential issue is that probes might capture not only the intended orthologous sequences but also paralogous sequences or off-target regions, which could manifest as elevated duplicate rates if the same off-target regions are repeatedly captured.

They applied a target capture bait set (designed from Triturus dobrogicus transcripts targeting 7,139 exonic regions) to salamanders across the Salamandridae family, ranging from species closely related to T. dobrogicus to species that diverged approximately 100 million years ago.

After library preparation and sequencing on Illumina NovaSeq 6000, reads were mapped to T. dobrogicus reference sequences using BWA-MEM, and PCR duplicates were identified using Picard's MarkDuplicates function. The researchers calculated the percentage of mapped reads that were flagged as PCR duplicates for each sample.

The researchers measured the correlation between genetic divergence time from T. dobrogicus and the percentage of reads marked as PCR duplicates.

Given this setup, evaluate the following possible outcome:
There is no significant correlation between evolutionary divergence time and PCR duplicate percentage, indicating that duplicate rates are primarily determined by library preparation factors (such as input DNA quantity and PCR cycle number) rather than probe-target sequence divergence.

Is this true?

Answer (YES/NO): YES